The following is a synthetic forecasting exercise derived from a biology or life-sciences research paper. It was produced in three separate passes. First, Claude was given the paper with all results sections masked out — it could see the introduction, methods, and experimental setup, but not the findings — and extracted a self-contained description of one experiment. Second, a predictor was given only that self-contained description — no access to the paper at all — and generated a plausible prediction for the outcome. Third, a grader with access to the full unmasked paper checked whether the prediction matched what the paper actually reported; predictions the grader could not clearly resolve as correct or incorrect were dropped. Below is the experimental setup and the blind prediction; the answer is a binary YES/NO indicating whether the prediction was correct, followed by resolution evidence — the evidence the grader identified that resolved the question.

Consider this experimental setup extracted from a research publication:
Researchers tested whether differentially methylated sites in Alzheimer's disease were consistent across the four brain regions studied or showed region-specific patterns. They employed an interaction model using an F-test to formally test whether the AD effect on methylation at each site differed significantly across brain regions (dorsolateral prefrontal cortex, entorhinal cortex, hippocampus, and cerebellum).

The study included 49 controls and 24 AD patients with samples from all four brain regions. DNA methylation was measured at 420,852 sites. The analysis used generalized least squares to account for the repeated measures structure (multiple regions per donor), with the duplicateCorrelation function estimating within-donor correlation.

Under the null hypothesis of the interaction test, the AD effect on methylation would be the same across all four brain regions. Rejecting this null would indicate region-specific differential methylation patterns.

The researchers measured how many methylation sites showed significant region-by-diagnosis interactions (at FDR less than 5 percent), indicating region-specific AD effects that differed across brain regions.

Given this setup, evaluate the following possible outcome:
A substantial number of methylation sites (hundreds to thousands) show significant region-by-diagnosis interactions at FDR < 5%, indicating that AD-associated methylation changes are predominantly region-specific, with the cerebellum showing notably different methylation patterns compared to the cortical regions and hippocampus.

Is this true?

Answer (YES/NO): YES